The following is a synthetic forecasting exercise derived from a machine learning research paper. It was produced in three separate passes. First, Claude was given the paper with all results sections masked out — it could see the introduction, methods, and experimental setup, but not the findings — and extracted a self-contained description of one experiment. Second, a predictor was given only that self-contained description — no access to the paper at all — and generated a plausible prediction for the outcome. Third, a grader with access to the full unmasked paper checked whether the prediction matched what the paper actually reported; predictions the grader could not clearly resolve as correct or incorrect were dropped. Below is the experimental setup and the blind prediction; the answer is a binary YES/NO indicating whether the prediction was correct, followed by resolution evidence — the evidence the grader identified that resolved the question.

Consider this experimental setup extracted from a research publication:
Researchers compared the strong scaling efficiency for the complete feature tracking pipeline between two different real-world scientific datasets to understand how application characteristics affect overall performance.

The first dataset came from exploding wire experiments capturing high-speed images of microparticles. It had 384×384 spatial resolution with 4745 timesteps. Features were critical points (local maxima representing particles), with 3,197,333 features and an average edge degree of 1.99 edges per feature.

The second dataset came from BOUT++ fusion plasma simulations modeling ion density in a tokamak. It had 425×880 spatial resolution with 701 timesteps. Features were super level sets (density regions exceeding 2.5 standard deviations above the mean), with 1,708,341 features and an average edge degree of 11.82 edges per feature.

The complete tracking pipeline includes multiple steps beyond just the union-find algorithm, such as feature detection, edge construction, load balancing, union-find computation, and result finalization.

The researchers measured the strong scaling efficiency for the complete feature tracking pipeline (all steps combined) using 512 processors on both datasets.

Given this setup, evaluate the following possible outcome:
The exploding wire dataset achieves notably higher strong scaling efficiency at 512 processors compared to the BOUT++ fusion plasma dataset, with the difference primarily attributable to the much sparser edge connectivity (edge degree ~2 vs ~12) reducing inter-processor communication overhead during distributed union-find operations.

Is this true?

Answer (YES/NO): NO